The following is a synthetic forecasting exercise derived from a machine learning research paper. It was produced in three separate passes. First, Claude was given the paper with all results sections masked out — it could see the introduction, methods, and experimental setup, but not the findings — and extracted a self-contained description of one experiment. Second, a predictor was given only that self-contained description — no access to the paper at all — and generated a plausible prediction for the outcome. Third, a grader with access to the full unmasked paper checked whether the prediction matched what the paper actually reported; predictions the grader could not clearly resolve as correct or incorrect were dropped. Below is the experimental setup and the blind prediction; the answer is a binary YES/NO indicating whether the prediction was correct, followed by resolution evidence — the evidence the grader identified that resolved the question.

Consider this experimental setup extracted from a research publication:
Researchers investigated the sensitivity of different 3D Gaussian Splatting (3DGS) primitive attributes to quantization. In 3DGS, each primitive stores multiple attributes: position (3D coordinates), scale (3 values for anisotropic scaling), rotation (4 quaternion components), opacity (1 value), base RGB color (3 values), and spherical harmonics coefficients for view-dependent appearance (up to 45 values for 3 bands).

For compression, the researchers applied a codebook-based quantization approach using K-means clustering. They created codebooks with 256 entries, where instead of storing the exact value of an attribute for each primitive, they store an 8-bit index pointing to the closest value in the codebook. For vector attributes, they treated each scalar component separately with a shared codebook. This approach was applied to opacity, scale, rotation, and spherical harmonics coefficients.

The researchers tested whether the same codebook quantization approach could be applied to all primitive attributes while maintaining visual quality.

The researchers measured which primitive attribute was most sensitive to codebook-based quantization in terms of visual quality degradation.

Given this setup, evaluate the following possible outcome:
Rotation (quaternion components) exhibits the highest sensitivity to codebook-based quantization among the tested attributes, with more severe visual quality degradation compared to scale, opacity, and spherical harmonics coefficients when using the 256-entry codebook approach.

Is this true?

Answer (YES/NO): NO